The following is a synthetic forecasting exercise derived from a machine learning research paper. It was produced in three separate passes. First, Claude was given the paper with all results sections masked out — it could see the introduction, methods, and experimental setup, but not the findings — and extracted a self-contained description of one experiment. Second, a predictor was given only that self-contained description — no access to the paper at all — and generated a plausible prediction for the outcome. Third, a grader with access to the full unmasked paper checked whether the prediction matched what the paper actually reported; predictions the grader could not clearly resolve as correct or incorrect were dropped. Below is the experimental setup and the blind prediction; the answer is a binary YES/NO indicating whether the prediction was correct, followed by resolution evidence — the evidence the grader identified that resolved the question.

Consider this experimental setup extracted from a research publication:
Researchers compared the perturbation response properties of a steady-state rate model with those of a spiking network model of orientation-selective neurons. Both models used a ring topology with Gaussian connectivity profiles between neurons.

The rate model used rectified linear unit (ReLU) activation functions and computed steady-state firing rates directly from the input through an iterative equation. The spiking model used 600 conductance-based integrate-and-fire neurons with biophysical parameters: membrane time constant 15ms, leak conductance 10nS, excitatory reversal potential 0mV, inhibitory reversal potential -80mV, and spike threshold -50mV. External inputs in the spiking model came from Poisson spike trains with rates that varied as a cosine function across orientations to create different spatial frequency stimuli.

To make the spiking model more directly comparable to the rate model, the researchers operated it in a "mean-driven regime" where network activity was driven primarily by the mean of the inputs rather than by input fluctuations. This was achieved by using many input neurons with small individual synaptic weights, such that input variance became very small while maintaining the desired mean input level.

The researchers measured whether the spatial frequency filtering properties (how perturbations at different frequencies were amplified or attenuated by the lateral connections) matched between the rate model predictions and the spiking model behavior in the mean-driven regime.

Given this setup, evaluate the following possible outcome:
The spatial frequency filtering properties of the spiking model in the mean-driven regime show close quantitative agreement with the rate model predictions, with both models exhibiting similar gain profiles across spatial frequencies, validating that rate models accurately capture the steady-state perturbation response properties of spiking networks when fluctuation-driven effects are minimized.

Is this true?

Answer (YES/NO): YES